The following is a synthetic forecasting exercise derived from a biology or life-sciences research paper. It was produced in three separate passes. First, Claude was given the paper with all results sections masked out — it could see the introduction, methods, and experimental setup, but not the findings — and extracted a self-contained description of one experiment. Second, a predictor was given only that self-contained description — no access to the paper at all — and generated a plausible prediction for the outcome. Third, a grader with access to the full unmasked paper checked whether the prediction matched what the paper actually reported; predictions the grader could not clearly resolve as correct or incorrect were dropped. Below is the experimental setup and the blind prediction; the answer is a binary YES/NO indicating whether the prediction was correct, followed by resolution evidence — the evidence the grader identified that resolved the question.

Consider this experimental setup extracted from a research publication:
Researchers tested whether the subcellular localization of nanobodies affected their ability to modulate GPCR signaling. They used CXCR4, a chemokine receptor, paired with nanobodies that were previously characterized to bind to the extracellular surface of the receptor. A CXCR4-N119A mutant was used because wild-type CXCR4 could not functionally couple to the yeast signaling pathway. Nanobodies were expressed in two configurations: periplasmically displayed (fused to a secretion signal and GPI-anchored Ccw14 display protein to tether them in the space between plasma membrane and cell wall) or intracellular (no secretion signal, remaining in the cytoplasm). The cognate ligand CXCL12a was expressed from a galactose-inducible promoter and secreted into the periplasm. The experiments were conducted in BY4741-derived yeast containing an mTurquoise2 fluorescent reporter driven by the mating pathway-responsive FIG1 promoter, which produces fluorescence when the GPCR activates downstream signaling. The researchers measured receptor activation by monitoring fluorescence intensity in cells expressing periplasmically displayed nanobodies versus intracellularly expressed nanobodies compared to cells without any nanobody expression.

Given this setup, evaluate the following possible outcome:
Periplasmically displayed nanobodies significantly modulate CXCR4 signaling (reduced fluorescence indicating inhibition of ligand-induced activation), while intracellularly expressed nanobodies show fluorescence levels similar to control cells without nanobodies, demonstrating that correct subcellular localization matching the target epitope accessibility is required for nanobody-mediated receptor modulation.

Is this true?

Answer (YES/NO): NO